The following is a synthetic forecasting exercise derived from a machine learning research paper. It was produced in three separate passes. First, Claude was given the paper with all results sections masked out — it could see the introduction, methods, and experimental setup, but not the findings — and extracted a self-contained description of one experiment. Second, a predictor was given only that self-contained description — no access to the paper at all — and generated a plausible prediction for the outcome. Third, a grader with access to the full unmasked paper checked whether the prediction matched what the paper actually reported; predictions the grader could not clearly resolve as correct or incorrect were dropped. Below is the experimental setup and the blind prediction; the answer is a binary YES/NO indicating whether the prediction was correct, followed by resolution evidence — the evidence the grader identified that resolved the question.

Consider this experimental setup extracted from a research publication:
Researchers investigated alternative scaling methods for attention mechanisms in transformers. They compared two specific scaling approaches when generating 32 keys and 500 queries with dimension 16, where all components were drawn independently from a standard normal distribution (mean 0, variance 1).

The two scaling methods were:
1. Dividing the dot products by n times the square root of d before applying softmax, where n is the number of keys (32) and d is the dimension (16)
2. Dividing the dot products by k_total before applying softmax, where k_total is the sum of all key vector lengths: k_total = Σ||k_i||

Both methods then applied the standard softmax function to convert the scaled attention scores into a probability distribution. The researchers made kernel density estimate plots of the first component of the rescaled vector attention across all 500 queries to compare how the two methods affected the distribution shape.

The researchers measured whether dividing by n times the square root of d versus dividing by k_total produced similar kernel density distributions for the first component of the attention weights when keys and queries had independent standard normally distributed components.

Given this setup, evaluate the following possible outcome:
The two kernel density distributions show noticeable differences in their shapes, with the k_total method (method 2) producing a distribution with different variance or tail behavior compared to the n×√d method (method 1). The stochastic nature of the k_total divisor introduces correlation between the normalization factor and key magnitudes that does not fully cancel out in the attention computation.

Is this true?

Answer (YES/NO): NO